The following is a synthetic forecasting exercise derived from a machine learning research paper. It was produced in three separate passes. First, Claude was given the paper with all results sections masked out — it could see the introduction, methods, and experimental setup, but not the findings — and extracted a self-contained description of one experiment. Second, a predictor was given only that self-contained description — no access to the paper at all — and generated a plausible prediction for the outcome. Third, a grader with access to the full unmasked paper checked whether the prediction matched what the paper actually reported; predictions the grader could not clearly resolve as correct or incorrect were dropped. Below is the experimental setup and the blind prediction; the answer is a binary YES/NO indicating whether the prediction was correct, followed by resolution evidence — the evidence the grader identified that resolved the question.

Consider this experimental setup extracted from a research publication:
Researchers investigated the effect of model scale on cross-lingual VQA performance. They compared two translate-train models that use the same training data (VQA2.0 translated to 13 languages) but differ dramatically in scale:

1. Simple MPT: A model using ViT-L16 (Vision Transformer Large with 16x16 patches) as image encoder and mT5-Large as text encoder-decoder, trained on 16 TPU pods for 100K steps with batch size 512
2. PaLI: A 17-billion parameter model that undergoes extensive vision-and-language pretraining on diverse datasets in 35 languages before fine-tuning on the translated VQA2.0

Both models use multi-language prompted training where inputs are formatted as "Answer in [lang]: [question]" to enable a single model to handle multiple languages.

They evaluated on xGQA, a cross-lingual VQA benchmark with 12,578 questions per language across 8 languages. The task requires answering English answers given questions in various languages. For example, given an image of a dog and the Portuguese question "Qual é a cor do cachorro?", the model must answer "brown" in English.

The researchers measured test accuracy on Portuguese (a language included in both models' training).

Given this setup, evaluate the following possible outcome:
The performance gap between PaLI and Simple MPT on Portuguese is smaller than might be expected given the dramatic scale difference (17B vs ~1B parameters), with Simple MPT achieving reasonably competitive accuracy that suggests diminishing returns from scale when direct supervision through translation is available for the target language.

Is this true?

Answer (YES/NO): NO